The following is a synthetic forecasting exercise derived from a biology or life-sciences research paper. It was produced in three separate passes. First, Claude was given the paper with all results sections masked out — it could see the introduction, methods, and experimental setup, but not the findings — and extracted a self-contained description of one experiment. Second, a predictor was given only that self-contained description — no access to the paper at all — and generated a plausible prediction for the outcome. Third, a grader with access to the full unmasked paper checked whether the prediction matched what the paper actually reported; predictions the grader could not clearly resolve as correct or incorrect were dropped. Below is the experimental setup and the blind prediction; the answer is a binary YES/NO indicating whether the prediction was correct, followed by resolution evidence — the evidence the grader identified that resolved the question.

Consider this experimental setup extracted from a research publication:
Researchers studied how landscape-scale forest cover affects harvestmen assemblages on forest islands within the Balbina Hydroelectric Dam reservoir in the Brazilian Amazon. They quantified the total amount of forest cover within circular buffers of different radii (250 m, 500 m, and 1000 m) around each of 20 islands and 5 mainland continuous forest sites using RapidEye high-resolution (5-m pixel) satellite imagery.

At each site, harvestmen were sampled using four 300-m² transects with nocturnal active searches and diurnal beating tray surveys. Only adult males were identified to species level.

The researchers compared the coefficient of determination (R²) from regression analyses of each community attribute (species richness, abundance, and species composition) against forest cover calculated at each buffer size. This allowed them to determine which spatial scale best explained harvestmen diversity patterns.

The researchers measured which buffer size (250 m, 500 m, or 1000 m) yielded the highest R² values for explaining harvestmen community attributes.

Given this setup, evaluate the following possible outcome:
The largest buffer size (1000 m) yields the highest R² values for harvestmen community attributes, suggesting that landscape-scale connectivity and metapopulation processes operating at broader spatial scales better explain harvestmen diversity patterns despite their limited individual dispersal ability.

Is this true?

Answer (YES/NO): YES